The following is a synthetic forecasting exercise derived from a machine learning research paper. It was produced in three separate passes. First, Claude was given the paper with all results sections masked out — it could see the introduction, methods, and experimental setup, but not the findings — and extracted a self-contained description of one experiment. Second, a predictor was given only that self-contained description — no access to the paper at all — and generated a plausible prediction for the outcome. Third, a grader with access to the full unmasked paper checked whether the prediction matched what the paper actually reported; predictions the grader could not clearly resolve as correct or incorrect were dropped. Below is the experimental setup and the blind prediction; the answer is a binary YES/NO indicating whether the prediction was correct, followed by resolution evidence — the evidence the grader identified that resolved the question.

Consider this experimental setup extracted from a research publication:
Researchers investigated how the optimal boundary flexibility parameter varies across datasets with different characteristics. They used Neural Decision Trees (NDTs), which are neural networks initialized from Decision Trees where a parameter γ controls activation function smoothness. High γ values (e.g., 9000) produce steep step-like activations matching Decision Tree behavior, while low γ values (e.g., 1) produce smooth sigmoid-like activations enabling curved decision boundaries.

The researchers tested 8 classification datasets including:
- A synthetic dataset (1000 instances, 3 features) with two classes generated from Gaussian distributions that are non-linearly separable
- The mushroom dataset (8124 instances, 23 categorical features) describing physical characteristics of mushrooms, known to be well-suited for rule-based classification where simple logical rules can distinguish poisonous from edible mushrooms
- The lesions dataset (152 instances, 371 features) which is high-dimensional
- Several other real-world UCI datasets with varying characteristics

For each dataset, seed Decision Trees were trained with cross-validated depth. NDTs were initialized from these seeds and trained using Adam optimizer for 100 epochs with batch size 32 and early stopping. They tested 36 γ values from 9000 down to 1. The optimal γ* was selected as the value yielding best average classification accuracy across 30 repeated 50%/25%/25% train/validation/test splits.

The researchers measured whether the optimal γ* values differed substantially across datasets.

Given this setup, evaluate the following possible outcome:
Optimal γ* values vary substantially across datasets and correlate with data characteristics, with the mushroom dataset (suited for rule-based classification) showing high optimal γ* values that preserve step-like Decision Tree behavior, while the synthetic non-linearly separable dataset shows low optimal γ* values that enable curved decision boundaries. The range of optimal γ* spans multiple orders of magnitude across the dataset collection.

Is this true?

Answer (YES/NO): NO